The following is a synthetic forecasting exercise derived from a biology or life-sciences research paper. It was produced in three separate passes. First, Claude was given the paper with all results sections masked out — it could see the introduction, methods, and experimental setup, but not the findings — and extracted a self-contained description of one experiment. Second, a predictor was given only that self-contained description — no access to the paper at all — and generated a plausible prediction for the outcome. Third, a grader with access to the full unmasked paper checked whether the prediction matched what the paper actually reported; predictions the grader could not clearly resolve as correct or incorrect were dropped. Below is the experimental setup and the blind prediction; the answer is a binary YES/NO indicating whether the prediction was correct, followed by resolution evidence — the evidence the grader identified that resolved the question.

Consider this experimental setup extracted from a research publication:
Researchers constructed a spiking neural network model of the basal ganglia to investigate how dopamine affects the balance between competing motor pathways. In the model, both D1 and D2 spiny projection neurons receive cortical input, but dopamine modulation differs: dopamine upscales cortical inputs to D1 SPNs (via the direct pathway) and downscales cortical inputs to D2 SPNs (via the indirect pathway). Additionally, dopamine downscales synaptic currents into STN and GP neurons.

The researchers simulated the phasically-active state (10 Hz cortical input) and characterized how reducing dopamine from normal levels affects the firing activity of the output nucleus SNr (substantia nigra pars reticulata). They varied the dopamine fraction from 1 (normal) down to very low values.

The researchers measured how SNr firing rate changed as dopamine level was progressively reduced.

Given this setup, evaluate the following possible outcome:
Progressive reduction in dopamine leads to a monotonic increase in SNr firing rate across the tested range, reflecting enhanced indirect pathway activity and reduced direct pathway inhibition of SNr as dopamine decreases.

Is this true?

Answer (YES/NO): YES